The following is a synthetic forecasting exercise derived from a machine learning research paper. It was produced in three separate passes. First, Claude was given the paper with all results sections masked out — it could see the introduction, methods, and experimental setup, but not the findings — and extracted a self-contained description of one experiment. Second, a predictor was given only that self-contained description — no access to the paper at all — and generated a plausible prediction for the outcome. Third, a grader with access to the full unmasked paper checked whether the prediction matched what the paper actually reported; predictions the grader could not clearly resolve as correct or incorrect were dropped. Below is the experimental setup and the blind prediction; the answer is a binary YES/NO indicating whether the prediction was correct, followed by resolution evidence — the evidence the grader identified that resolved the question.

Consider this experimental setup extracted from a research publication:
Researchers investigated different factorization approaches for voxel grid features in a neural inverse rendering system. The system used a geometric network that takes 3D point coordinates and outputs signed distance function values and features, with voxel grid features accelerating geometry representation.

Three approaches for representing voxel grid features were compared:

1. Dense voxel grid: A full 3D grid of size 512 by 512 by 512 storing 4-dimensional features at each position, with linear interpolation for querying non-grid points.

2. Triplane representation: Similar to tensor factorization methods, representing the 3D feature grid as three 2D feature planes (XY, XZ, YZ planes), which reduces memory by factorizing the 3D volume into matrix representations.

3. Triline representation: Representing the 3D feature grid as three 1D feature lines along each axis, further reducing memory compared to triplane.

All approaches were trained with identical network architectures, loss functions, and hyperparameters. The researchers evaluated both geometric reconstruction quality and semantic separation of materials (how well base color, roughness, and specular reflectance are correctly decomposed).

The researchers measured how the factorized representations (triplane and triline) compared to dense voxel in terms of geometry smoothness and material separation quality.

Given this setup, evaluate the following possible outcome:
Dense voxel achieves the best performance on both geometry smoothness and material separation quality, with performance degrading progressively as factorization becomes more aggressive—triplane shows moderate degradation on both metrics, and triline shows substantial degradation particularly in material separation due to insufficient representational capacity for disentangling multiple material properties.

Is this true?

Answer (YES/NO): NO